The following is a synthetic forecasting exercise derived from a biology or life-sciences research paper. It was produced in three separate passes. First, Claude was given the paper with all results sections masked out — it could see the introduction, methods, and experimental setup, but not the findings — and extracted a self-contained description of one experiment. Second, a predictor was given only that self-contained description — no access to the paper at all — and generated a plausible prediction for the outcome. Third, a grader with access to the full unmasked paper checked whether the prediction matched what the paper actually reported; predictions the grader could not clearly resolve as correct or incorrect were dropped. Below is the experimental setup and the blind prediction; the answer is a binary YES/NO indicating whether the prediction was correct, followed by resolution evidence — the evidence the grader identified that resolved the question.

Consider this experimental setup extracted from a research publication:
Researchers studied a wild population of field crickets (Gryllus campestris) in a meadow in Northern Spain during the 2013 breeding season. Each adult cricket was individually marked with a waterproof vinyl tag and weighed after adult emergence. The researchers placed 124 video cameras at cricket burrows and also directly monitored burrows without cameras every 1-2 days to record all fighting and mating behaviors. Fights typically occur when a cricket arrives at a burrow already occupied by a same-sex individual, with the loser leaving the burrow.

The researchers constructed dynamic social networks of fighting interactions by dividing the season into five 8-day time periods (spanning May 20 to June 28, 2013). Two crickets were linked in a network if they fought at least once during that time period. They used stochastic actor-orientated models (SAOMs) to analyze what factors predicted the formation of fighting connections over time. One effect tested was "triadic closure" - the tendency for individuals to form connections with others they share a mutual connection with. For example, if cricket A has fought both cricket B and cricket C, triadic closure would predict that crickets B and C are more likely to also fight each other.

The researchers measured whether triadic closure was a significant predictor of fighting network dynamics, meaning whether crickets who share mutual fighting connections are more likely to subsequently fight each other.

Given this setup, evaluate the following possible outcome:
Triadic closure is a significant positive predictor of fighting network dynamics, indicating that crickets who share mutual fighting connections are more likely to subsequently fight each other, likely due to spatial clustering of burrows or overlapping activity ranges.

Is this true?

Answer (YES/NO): NO